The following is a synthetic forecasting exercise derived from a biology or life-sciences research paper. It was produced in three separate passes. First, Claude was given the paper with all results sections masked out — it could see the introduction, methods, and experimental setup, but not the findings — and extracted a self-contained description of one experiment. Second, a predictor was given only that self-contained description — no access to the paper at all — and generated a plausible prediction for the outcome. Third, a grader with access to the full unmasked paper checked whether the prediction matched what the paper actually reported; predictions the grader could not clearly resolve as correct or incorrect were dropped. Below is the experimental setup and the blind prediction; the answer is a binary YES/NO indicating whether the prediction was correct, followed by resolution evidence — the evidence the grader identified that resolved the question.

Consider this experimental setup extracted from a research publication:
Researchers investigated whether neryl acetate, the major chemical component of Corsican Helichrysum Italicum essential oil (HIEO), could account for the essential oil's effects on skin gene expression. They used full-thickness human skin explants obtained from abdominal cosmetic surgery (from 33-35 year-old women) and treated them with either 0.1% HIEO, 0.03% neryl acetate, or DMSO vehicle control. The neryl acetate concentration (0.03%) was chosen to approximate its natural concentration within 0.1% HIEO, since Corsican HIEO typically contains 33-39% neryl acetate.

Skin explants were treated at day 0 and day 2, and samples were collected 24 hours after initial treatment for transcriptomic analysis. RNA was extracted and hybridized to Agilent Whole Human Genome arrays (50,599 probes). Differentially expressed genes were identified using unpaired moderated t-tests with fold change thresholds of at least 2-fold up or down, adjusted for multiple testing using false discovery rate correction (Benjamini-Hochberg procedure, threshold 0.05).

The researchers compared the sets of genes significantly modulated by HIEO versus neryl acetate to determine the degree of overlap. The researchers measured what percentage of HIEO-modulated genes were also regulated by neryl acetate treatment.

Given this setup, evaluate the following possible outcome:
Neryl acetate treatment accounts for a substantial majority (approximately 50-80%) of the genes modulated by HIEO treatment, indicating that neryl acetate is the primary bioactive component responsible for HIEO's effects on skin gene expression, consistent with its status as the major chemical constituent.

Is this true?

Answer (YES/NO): NO